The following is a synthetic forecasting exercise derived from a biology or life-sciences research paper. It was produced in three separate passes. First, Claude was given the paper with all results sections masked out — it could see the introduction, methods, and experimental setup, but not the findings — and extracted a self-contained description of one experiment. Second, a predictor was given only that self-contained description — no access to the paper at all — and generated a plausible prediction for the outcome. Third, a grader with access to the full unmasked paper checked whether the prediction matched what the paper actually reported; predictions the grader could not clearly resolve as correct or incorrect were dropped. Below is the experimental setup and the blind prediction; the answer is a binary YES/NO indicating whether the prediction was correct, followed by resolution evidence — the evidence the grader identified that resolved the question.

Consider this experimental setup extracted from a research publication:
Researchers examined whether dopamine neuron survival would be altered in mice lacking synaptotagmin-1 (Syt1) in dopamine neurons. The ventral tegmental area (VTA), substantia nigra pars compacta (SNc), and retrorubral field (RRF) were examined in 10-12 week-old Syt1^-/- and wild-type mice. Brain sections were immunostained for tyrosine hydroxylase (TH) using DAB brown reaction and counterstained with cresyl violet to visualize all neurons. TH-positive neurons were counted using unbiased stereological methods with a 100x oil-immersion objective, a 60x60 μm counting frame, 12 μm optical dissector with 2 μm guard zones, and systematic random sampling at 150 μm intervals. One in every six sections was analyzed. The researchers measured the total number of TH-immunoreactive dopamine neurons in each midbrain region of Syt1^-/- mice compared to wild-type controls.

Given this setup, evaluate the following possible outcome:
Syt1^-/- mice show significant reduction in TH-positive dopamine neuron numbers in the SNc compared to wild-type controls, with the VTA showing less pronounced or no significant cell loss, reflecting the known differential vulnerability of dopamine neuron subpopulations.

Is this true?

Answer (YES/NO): NO